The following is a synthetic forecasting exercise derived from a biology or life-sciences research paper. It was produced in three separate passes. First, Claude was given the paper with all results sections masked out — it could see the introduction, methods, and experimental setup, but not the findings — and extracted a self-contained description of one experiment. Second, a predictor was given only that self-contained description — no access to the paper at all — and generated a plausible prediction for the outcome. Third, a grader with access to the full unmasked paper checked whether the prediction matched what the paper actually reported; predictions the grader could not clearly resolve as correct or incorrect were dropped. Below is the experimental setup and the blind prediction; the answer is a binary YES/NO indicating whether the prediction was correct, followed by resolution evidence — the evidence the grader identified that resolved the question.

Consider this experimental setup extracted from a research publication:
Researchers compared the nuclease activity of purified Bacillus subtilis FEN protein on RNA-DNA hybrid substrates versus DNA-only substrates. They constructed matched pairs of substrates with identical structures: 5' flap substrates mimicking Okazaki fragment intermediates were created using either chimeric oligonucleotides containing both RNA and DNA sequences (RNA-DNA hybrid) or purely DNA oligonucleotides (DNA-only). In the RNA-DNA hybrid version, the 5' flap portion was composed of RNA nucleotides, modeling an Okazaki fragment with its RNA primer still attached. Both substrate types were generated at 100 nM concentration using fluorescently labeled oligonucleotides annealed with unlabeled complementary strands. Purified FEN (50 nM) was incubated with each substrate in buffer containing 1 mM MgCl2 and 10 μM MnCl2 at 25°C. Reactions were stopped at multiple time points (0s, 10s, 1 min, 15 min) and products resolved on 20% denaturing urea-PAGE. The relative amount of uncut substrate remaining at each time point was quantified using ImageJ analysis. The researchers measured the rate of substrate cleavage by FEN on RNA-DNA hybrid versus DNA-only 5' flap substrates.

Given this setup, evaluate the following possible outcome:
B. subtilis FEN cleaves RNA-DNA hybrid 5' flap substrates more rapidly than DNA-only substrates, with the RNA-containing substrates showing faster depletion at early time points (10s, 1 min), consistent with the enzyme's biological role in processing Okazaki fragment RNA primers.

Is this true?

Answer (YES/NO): YES